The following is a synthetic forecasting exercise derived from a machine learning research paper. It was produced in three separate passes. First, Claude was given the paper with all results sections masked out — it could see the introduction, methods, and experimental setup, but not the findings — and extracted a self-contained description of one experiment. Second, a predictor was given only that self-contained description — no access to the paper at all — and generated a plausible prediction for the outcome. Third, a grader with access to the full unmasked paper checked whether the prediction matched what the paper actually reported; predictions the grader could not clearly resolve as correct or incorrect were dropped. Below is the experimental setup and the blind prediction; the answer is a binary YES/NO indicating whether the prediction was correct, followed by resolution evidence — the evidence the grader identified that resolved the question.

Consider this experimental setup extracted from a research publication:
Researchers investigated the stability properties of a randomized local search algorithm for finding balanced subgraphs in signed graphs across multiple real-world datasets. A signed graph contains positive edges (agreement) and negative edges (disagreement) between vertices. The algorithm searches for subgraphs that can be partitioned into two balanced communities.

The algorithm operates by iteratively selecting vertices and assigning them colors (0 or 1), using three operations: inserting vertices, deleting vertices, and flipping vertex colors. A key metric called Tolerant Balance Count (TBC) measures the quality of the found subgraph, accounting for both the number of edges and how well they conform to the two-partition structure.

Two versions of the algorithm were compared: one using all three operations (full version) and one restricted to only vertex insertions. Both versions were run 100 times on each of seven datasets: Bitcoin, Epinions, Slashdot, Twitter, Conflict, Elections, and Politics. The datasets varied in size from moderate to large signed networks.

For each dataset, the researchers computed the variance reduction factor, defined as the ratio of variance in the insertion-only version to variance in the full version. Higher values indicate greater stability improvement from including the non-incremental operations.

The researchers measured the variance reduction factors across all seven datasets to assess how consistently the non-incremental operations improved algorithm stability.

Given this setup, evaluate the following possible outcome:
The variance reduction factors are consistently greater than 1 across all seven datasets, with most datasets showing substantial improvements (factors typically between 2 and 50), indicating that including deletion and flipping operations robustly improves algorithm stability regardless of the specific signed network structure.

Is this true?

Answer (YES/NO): NO